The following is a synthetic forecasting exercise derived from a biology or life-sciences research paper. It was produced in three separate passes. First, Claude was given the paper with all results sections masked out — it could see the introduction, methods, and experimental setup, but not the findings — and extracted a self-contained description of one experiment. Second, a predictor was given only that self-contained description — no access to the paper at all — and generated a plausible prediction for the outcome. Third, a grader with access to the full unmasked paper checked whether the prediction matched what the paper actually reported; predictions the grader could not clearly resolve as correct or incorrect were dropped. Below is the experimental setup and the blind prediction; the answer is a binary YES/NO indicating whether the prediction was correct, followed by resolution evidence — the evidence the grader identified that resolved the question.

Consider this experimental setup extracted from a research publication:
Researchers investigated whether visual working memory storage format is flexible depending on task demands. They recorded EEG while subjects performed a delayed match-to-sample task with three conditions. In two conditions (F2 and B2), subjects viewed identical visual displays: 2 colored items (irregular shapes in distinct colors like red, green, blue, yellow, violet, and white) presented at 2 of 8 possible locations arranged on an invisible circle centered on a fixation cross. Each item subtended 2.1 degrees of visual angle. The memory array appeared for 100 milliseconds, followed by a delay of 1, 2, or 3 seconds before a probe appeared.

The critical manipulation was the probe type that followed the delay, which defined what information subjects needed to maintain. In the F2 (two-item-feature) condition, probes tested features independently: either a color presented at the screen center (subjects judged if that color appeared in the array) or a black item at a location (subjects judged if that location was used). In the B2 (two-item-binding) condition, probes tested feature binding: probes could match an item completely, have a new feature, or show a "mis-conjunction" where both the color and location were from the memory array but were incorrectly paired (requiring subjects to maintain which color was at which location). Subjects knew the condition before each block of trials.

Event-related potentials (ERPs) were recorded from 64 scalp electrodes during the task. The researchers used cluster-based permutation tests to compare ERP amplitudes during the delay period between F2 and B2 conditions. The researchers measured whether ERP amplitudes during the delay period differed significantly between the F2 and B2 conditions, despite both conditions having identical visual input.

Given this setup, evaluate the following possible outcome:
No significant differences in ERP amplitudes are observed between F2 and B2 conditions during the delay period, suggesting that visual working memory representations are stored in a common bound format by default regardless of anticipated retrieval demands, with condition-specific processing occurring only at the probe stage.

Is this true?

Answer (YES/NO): NO